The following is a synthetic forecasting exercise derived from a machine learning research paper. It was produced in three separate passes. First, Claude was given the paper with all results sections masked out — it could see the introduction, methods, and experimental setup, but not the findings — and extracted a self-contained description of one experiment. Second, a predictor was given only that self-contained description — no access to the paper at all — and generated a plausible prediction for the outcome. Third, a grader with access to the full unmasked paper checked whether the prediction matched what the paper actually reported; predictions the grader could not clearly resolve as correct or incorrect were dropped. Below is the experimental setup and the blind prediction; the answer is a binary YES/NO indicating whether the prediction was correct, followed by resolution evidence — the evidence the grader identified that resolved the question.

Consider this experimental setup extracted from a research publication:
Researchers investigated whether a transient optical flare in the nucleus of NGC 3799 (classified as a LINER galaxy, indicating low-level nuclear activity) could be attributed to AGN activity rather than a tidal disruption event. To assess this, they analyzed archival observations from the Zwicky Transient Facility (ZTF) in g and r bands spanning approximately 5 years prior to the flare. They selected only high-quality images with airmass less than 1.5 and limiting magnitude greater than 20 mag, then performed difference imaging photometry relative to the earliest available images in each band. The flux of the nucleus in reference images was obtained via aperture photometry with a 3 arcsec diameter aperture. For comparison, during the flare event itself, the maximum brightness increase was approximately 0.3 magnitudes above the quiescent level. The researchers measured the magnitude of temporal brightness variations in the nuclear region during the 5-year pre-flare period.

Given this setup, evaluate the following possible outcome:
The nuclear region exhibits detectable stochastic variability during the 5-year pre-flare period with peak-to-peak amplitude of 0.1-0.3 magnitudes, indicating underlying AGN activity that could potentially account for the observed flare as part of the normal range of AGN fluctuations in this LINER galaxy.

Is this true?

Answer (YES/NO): NO